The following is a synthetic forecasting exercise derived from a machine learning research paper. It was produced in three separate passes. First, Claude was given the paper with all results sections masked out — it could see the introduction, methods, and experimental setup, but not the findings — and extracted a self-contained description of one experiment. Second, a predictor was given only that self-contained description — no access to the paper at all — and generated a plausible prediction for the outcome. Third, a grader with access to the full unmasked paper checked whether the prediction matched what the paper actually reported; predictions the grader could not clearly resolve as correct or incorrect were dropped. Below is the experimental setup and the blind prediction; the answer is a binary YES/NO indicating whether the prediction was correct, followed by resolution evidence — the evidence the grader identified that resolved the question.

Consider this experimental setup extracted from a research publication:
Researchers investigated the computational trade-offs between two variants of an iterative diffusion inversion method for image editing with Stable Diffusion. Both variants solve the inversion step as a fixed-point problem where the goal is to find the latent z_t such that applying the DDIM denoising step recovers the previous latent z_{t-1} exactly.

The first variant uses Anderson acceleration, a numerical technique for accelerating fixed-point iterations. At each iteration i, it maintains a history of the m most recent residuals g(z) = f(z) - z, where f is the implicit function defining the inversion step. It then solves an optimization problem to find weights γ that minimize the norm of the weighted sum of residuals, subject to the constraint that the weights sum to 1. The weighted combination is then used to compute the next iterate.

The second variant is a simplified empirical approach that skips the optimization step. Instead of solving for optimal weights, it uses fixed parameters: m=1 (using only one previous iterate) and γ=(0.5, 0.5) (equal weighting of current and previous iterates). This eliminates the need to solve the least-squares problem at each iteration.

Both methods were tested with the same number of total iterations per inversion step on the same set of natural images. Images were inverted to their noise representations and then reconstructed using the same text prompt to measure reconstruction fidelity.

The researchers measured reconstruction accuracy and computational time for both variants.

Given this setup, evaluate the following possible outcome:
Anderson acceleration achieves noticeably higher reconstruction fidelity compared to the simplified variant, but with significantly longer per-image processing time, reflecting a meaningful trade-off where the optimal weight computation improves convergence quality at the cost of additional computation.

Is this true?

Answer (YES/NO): NO